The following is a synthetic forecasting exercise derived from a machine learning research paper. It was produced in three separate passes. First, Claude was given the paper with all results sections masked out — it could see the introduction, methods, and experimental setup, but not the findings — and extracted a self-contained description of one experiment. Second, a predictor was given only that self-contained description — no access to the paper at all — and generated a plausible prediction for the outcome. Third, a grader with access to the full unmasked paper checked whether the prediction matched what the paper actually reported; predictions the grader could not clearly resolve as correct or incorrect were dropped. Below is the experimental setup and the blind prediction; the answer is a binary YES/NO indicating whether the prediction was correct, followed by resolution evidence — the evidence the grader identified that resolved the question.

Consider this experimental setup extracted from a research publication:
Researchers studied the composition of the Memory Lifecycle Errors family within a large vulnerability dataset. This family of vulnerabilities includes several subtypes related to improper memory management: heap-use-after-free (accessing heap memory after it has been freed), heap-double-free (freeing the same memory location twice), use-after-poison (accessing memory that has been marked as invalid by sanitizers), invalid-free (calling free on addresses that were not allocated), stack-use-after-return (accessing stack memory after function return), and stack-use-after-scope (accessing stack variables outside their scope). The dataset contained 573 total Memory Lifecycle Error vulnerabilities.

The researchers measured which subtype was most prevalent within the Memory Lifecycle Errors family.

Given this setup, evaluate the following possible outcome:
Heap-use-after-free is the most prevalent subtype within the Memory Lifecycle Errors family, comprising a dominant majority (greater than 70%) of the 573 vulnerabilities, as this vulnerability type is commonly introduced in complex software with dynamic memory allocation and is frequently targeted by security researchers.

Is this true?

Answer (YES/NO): NO